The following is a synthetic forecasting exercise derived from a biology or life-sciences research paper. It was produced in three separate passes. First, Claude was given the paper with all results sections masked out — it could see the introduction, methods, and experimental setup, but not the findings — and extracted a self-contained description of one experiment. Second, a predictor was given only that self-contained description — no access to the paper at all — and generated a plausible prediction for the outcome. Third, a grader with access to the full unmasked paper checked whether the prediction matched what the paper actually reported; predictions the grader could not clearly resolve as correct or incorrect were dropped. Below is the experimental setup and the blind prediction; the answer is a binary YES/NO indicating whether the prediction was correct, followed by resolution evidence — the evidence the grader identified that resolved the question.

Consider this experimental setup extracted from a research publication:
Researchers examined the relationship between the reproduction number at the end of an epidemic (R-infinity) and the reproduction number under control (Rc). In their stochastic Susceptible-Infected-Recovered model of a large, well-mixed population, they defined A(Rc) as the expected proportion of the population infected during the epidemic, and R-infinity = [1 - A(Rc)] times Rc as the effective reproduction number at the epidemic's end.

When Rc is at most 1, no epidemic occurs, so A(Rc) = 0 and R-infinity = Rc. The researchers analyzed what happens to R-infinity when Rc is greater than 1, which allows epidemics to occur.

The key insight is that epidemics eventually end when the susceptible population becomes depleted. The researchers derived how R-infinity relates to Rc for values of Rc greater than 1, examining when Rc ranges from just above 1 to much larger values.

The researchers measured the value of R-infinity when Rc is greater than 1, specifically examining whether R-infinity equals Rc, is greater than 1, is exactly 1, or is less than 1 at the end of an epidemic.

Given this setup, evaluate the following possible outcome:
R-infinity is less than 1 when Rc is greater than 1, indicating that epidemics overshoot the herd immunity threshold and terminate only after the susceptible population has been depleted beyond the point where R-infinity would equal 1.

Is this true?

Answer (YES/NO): YES